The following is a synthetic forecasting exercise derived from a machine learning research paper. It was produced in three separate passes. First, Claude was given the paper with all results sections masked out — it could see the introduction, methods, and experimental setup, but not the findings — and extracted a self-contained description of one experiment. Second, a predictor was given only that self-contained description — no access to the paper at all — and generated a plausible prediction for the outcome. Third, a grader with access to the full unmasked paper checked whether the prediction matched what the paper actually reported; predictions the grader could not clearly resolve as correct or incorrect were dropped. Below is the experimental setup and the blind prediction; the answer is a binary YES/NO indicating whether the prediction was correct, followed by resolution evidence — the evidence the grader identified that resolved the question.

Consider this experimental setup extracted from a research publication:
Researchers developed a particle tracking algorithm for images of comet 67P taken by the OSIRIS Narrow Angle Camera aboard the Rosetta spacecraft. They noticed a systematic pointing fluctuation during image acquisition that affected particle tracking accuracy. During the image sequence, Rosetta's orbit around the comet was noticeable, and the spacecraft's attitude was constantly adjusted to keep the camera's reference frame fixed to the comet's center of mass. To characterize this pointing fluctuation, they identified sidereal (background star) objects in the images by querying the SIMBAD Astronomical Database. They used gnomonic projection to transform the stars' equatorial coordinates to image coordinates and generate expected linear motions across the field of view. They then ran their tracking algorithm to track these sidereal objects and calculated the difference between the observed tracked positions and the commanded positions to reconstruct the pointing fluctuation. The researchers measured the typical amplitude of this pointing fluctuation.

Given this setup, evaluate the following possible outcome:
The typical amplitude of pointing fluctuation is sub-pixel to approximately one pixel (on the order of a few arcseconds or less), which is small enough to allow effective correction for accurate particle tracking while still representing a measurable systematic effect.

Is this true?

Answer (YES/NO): NO